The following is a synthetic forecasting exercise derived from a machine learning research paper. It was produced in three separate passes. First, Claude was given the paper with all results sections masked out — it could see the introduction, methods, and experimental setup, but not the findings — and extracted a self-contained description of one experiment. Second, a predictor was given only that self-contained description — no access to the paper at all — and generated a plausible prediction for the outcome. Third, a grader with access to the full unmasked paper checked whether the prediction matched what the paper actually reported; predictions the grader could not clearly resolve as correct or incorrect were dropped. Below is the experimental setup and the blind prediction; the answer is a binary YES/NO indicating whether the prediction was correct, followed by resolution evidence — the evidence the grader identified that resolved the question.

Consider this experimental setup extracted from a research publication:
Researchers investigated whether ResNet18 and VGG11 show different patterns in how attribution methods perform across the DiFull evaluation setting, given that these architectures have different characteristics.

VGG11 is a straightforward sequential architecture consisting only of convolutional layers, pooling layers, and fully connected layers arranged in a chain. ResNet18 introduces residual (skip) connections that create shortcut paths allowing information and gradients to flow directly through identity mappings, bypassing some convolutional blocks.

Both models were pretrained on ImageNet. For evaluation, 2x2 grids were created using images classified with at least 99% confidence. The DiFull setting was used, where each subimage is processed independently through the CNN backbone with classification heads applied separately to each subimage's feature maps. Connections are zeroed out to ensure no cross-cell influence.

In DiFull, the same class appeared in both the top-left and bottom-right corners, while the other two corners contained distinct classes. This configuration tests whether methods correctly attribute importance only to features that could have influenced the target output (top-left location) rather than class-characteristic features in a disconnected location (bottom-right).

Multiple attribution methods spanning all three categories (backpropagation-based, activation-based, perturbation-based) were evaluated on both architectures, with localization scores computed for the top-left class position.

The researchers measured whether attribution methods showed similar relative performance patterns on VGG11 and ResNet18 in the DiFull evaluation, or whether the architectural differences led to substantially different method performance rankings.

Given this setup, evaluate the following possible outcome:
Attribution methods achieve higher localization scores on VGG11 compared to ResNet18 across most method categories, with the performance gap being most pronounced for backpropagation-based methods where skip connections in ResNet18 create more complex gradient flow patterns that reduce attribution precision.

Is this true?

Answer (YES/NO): NO